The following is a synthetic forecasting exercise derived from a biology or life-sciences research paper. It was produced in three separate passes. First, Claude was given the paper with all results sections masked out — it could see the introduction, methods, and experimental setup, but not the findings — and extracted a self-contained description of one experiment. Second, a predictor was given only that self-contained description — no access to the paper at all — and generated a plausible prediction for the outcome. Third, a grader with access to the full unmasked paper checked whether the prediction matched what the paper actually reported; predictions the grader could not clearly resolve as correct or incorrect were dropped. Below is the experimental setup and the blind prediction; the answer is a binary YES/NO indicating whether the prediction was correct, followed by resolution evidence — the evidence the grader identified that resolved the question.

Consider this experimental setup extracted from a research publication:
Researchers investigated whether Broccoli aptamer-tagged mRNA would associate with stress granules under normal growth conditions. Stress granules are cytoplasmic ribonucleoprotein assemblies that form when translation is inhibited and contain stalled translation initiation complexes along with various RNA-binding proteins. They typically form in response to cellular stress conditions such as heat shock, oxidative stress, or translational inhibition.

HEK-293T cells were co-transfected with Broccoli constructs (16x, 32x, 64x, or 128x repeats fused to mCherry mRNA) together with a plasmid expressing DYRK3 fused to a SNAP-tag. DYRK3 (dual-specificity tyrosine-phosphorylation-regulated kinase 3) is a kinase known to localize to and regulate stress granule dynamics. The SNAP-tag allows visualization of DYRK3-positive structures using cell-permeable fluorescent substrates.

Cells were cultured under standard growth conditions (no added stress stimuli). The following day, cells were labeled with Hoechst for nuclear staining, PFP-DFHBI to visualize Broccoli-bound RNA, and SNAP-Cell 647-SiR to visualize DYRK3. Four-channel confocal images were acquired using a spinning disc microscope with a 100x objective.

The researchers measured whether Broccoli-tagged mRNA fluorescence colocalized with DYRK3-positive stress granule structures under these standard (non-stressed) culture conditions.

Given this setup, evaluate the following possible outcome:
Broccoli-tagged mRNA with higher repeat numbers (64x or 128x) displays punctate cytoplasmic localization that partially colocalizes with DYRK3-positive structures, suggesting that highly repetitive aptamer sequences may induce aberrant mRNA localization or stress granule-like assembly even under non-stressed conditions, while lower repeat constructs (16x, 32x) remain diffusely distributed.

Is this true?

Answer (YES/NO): NO